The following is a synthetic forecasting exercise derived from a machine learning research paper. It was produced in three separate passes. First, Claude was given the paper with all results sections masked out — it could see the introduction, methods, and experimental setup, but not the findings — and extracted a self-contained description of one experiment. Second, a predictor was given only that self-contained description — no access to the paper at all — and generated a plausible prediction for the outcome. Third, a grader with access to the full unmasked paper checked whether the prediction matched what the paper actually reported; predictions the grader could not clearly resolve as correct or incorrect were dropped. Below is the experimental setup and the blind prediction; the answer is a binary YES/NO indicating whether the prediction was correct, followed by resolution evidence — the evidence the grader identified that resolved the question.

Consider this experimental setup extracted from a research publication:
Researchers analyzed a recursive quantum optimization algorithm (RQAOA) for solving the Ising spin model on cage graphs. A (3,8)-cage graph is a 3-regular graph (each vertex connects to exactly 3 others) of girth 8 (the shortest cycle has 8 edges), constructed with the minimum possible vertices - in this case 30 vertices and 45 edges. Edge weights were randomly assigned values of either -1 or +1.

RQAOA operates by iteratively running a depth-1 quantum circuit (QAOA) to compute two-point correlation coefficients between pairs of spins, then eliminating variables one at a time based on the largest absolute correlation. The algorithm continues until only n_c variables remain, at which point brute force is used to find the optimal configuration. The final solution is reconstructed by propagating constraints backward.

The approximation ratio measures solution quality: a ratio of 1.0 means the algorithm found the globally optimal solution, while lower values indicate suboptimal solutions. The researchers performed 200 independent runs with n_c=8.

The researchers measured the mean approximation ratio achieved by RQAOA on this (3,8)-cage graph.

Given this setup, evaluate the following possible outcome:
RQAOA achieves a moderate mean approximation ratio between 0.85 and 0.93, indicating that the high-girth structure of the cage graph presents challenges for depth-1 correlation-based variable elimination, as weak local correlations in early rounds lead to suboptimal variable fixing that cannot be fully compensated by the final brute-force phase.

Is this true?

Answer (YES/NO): NO